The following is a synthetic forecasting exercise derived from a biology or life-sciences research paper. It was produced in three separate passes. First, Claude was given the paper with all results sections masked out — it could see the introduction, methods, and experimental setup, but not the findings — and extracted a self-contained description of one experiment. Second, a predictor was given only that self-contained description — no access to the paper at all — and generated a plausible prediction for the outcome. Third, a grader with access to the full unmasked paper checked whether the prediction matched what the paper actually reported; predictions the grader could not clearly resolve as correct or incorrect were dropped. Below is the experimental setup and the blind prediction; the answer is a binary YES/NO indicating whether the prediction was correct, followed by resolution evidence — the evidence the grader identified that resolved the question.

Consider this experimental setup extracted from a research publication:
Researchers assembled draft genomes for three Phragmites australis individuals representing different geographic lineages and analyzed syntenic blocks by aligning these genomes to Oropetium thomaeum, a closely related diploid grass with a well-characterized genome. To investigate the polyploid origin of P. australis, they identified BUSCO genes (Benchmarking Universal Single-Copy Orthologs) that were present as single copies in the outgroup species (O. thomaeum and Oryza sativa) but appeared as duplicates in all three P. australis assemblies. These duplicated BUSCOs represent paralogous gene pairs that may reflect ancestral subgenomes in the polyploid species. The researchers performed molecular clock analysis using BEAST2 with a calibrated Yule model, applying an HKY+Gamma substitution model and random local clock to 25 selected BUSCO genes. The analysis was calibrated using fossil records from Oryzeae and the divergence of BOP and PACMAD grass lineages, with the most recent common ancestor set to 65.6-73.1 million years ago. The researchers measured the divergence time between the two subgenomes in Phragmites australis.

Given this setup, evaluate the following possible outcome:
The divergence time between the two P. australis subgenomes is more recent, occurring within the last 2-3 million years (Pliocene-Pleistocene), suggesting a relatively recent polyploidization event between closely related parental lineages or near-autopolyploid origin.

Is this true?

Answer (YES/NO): NO